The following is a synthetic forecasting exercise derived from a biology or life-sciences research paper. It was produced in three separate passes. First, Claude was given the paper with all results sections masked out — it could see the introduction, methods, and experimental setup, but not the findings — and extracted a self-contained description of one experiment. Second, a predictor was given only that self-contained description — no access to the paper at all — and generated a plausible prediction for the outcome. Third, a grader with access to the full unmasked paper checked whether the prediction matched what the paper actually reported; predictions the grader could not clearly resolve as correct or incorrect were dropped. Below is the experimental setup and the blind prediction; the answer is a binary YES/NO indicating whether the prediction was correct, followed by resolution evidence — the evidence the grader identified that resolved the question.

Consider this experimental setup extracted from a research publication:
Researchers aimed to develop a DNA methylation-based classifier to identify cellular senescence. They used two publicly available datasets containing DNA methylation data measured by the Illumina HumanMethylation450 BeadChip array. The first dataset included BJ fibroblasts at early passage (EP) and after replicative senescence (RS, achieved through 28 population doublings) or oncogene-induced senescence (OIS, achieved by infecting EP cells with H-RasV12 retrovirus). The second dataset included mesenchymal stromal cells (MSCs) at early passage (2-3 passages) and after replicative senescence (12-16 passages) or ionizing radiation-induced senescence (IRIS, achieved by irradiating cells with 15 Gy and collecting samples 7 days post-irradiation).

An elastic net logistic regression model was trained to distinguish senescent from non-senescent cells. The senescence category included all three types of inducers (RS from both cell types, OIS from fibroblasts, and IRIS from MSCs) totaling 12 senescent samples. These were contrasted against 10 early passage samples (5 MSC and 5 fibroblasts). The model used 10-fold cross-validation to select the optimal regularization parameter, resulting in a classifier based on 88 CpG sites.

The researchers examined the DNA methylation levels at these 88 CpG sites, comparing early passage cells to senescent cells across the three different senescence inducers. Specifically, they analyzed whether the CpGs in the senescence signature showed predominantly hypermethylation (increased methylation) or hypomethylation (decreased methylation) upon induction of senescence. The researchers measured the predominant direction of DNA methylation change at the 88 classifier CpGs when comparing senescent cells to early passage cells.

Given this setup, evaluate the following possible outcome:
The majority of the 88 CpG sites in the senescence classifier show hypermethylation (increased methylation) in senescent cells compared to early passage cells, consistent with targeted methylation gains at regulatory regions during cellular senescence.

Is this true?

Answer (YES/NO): NO